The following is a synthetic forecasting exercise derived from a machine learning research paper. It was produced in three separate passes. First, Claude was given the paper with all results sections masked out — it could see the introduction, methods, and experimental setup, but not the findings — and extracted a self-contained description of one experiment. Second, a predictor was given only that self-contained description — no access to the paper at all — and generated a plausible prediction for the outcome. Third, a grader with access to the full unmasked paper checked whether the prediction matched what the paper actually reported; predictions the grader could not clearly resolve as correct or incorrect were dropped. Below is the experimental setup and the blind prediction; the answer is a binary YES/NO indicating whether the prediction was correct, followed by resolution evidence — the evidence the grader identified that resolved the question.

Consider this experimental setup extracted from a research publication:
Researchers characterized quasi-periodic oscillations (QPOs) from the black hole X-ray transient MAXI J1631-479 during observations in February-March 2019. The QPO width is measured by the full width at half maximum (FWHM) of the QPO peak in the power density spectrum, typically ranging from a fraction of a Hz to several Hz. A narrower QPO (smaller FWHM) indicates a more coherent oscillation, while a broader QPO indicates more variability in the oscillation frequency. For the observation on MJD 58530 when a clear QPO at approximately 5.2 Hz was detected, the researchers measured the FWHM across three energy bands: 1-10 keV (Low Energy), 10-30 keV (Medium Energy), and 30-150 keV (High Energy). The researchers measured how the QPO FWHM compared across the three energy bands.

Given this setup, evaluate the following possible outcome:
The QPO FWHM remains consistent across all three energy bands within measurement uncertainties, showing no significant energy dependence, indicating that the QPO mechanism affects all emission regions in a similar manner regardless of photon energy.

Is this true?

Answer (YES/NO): NO